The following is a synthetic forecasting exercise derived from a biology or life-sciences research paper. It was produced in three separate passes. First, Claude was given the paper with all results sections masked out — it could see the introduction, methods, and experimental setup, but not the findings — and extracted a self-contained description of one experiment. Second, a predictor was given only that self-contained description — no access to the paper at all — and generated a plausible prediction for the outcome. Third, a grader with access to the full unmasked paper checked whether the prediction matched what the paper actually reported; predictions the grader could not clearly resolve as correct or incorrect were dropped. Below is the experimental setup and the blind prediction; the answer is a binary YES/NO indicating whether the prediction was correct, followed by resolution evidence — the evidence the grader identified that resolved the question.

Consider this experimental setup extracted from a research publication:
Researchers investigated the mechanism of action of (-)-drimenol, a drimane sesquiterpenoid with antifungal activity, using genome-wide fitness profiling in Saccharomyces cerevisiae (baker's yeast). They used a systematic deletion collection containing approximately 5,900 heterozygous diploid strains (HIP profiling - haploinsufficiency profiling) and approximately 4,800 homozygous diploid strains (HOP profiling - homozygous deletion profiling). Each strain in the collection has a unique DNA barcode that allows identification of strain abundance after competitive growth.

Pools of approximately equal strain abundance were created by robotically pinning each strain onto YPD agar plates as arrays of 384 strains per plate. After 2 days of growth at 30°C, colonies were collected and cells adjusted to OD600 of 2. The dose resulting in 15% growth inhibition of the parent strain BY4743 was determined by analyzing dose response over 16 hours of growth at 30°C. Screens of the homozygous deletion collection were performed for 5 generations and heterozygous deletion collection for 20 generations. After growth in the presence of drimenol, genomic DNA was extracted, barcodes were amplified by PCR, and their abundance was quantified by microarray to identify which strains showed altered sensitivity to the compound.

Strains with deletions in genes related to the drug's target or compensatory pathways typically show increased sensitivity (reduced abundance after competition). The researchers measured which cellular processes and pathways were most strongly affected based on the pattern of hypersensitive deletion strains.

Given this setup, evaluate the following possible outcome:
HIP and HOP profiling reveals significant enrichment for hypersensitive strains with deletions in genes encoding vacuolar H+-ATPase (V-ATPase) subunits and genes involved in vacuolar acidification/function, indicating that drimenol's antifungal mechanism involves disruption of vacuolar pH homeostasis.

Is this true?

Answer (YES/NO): NO